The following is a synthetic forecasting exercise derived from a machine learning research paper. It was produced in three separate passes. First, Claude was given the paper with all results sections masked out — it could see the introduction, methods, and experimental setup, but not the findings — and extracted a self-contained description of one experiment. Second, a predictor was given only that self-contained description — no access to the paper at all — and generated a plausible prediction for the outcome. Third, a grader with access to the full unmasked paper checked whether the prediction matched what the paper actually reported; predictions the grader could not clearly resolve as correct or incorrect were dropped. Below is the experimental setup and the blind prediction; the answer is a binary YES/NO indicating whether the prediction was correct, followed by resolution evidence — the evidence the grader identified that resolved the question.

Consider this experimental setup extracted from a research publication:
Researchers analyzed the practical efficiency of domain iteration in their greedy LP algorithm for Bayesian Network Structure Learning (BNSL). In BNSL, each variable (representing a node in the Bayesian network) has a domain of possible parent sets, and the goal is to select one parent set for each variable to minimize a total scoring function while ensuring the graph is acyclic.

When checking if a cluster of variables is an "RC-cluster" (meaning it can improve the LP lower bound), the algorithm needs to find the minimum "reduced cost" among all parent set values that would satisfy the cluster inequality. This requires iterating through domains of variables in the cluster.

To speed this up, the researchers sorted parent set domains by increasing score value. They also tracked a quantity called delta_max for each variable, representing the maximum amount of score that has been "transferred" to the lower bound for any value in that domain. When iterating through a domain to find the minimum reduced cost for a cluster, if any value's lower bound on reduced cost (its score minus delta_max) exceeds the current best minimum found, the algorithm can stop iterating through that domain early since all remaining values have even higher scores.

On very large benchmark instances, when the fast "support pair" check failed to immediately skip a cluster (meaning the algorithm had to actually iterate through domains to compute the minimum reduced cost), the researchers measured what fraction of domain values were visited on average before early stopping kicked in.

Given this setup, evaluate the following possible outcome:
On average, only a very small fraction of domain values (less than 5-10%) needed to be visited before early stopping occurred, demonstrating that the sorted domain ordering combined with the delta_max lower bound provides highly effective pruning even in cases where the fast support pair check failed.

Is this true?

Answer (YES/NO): YES